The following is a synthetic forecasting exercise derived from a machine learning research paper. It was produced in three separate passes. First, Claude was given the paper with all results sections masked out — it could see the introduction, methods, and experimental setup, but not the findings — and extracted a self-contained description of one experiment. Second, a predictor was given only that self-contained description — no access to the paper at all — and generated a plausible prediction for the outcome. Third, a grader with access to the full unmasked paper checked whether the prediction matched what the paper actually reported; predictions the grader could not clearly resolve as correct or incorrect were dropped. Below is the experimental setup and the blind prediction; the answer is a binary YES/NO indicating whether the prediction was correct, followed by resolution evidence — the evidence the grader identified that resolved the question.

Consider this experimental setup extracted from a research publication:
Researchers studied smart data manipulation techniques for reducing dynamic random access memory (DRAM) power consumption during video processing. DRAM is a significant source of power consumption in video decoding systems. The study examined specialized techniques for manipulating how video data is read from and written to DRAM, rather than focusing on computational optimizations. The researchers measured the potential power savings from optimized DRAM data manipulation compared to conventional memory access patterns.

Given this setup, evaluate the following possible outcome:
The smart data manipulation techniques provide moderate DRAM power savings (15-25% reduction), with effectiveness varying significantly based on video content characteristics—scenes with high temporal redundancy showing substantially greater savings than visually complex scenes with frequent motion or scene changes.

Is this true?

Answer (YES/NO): NO